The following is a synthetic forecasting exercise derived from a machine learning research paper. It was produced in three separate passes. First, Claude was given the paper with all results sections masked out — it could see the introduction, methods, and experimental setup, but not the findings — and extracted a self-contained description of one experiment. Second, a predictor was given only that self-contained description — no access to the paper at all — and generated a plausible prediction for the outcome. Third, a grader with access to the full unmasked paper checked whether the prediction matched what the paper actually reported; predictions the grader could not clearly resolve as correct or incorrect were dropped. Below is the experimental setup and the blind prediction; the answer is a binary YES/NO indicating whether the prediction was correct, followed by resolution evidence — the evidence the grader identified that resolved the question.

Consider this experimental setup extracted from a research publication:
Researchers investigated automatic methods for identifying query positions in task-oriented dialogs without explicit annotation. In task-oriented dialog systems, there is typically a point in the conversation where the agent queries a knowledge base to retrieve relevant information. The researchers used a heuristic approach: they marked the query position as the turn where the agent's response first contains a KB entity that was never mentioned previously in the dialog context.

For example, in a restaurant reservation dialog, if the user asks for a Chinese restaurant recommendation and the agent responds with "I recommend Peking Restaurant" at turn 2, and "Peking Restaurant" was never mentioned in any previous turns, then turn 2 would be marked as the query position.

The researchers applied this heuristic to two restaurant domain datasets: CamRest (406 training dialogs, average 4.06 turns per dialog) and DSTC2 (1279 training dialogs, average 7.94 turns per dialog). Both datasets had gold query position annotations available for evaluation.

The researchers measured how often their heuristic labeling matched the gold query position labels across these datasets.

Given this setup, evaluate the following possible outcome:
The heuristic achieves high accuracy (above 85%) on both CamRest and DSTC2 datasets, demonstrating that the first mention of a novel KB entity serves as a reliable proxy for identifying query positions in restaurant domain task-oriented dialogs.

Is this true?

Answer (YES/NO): NO